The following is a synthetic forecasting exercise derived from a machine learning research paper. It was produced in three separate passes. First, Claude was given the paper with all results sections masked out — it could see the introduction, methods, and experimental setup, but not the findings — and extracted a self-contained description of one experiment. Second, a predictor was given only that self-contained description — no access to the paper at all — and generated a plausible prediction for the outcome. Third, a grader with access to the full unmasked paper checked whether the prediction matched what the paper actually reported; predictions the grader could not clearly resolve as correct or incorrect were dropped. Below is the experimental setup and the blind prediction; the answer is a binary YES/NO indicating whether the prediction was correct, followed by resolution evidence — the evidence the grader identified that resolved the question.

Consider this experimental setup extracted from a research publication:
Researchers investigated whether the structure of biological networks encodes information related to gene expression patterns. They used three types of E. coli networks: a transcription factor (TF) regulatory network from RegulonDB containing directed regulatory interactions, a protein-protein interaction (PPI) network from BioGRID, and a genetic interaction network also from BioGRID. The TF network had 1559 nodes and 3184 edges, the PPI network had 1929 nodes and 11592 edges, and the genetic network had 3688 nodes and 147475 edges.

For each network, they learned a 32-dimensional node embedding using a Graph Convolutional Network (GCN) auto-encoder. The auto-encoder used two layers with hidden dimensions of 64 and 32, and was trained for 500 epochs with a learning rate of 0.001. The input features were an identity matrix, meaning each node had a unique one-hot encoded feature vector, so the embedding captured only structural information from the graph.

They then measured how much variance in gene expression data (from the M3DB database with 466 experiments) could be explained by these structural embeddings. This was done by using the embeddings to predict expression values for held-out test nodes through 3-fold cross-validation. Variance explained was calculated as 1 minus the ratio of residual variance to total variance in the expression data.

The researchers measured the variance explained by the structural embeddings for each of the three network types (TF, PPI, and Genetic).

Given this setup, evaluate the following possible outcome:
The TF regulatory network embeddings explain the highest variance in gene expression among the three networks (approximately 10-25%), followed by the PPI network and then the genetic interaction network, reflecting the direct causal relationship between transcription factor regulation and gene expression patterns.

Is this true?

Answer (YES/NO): NO